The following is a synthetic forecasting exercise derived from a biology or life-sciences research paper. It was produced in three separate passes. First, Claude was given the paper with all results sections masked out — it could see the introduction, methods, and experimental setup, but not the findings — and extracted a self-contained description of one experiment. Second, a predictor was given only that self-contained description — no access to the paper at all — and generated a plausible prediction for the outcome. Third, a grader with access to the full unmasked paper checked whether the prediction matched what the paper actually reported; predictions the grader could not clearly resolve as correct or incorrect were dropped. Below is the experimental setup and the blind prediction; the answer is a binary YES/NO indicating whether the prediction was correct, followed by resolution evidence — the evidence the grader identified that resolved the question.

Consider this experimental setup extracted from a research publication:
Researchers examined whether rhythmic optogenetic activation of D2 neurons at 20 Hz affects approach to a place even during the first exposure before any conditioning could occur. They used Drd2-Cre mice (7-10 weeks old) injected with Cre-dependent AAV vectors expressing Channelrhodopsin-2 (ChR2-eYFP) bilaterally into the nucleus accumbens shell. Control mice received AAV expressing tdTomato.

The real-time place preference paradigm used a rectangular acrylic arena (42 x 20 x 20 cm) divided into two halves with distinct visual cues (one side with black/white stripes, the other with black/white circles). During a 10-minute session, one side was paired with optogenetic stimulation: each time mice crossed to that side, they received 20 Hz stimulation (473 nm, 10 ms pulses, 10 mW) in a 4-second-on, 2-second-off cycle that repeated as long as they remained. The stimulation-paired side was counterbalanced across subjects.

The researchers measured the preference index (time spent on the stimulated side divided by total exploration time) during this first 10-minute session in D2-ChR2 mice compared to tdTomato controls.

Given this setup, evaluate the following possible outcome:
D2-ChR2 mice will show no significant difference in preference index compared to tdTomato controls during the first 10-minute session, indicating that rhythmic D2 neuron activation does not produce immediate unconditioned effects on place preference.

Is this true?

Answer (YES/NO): NO